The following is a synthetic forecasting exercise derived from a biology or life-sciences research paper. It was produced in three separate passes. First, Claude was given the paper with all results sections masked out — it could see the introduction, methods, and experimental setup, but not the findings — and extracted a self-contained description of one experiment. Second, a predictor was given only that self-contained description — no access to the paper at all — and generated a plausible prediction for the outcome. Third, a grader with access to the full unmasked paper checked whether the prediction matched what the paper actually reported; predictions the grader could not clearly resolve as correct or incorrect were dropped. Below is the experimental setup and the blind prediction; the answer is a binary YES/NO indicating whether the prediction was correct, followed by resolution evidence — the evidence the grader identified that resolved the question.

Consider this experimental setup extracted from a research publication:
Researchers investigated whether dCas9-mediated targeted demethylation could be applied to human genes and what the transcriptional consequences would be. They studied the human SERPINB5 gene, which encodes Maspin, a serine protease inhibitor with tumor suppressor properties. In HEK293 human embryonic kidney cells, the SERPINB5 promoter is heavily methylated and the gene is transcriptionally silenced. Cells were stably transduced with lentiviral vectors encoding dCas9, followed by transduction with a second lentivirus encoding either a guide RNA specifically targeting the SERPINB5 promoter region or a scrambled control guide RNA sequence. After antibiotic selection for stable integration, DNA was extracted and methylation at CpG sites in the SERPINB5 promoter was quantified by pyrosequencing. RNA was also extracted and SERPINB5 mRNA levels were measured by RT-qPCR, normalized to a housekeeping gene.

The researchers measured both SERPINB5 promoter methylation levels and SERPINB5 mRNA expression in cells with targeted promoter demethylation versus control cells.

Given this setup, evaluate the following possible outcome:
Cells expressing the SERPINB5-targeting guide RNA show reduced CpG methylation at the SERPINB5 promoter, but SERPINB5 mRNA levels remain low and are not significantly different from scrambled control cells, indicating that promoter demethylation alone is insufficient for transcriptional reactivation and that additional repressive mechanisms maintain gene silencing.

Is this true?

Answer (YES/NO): YES